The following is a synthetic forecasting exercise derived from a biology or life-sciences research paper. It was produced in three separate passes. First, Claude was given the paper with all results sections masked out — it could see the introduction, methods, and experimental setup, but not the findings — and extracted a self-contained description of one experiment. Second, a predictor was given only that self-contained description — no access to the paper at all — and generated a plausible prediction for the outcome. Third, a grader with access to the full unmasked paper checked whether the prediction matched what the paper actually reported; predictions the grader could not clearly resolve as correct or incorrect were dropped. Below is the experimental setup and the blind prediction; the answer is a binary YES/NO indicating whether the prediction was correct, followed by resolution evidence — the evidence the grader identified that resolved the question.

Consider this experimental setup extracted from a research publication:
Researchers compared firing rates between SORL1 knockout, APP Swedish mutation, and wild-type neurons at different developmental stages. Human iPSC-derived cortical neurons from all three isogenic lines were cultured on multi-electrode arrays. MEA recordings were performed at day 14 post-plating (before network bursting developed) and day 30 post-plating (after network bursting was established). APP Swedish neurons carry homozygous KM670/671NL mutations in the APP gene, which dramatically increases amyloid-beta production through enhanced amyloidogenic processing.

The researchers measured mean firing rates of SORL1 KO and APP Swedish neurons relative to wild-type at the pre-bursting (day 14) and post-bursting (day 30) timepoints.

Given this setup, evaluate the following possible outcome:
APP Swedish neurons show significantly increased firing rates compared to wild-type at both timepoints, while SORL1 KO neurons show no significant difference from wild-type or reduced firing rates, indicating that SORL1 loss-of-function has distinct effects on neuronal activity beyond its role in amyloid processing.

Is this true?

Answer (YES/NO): NO